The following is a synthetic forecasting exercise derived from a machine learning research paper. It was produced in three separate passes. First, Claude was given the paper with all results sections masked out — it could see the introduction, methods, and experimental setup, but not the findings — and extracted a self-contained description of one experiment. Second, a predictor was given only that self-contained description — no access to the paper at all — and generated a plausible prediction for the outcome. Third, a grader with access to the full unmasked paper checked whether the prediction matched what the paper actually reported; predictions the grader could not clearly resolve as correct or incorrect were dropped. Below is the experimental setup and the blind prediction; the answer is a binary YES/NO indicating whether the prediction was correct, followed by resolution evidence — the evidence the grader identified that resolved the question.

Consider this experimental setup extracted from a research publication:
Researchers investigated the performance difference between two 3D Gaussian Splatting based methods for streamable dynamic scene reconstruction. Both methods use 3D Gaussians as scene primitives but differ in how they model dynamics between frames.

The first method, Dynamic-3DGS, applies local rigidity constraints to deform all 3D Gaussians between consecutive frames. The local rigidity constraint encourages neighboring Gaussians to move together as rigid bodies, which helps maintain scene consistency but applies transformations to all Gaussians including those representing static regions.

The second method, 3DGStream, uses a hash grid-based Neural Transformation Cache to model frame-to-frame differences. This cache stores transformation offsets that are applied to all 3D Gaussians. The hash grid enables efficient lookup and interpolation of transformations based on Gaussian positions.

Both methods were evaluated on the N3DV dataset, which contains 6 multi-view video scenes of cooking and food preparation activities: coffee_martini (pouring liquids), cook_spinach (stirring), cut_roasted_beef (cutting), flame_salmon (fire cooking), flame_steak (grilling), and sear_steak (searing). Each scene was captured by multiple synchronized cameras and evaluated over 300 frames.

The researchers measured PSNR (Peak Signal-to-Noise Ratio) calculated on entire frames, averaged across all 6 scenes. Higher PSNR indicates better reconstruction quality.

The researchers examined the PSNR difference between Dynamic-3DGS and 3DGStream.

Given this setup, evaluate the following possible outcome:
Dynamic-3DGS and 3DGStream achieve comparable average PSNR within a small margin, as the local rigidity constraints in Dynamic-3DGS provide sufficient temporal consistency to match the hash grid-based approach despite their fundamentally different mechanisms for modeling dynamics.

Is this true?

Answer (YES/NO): NO